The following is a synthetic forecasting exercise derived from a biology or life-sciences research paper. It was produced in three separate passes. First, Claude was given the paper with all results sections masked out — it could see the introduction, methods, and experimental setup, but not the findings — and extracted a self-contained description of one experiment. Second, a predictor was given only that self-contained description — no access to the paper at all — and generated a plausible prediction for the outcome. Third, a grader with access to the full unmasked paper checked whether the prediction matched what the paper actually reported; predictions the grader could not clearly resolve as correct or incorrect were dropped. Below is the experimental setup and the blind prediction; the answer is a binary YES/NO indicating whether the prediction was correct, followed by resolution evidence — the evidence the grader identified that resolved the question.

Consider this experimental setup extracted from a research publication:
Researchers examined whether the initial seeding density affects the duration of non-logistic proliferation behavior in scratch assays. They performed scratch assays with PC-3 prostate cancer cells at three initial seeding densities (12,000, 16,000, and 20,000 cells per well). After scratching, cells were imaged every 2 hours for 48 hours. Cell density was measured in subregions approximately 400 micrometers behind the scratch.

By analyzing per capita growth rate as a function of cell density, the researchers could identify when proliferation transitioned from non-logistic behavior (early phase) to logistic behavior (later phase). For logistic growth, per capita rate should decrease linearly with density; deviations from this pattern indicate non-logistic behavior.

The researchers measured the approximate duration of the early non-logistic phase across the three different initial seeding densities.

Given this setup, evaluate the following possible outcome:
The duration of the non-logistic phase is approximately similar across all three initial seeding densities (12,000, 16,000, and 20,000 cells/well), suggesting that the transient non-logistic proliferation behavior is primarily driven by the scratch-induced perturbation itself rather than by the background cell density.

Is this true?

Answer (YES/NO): YES